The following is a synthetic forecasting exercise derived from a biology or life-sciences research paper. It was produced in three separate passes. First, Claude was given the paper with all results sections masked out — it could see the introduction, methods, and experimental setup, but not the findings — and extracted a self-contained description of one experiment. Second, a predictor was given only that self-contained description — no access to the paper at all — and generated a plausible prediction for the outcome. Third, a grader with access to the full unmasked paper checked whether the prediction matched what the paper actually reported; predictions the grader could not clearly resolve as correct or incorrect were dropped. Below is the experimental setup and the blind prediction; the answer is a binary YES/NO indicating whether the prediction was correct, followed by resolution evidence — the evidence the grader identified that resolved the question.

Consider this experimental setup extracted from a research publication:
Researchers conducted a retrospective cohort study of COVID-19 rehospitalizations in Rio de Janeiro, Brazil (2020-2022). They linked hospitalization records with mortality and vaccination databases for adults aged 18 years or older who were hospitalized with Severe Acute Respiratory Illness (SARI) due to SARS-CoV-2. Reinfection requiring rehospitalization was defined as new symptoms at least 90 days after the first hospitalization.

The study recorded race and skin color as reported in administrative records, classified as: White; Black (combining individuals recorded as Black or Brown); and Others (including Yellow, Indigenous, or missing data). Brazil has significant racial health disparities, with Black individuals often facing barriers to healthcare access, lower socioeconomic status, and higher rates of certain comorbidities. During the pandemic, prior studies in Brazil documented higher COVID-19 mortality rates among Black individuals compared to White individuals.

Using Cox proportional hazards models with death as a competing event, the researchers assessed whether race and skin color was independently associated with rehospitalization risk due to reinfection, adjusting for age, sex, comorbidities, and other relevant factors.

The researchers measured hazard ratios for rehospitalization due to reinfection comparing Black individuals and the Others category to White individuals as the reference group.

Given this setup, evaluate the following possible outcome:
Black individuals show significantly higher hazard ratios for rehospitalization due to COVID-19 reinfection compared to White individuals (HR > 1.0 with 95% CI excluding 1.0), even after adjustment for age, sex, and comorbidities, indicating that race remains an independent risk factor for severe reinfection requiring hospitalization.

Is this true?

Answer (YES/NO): YES